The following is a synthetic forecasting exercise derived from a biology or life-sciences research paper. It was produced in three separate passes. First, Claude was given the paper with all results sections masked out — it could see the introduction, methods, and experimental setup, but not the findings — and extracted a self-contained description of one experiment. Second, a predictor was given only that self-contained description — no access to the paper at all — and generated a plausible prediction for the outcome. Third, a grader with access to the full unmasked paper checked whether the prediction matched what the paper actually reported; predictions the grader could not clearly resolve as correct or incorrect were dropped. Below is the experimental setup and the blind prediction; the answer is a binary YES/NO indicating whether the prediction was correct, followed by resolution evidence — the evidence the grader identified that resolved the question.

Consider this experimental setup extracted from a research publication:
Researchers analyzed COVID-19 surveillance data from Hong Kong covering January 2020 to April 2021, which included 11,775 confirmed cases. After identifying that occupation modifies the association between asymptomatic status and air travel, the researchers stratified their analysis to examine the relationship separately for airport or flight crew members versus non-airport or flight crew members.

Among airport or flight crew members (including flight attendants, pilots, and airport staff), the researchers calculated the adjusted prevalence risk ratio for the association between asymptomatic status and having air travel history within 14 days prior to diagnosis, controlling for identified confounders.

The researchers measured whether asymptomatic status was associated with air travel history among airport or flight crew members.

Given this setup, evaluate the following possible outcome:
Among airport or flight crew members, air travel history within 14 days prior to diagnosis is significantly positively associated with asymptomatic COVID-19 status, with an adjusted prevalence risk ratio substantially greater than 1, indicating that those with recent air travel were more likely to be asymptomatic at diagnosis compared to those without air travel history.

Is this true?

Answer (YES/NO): NO